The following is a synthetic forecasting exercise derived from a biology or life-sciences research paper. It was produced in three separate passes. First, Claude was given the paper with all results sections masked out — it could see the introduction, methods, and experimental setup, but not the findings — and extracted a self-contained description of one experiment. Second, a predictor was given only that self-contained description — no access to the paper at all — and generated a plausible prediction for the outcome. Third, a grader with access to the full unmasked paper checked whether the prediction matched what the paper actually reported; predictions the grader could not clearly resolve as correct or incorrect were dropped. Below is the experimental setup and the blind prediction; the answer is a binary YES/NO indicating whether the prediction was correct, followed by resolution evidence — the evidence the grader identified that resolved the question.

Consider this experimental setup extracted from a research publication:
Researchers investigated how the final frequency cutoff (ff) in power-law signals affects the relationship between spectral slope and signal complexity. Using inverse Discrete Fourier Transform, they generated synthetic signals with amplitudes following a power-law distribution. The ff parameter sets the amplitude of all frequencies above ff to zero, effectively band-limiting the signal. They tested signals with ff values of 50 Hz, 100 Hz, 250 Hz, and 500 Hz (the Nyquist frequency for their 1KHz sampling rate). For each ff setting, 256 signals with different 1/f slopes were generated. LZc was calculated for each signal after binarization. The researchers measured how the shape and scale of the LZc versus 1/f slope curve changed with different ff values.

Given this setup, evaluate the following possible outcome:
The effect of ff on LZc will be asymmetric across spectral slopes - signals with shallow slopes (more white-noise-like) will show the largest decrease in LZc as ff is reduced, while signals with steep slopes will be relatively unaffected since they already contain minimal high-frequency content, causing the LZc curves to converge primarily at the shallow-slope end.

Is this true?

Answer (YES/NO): NO